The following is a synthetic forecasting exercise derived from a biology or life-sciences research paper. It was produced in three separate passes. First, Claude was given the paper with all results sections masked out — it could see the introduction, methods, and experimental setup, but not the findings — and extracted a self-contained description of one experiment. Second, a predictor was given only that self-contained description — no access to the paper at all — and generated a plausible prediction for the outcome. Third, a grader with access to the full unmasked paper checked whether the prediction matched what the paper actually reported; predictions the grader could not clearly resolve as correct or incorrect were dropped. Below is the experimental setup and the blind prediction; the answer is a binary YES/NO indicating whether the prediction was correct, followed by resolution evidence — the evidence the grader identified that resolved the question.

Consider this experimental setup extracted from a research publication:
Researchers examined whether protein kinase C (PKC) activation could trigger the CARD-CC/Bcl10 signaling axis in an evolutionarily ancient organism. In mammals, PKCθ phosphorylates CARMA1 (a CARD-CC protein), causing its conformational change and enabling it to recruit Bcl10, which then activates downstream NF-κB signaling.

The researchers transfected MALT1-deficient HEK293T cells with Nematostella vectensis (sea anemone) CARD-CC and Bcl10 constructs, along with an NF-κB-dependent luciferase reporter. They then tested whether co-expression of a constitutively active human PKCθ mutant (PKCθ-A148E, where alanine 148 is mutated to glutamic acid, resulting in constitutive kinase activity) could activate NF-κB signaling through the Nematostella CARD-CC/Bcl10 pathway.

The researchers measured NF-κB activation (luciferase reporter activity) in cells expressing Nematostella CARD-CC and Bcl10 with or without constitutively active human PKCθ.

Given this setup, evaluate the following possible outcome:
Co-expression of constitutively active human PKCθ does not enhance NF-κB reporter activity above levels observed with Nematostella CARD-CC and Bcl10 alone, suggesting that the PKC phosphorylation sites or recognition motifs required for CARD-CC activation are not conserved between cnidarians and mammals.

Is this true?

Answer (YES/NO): NO